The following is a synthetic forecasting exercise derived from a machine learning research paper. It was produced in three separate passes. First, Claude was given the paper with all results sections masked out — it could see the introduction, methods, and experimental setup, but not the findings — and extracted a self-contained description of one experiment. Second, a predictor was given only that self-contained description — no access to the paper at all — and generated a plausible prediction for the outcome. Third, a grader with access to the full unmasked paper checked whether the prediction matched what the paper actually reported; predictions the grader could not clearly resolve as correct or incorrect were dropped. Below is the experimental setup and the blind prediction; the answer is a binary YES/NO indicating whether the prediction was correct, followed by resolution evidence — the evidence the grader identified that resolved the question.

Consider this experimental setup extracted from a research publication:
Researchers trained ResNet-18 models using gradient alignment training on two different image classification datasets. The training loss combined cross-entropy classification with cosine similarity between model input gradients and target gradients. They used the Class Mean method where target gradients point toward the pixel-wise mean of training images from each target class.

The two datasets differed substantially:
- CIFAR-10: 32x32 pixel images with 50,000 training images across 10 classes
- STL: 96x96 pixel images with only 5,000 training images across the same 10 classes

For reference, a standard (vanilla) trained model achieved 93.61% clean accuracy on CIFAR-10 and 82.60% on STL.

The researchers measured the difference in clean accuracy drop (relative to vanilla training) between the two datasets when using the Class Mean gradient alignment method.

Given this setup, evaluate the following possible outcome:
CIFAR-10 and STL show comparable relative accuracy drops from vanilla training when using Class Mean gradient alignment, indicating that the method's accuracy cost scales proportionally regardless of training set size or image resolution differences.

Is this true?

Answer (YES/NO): YES